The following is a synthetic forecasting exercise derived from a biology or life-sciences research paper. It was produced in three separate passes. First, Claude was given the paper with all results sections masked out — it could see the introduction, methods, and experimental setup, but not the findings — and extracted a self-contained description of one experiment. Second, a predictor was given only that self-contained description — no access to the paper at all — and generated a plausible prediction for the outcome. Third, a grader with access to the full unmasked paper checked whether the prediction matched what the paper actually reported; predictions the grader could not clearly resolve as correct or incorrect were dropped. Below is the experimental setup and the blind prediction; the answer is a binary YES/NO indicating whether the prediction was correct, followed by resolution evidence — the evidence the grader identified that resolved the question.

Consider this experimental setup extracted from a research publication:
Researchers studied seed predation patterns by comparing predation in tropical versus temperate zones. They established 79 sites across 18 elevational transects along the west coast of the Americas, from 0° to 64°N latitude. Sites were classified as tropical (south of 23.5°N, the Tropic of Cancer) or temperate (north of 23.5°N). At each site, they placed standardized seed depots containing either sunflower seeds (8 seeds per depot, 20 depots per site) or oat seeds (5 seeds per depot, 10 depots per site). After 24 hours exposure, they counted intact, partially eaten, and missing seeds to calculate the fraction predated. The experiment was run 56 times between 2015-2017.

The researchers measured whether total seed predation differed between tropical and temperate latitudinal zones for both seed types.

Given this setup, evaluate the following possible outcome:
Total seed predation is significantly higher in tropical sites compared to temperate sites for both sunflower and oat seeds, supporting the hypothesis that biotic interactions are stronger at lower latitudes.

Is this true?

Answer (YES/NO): YES